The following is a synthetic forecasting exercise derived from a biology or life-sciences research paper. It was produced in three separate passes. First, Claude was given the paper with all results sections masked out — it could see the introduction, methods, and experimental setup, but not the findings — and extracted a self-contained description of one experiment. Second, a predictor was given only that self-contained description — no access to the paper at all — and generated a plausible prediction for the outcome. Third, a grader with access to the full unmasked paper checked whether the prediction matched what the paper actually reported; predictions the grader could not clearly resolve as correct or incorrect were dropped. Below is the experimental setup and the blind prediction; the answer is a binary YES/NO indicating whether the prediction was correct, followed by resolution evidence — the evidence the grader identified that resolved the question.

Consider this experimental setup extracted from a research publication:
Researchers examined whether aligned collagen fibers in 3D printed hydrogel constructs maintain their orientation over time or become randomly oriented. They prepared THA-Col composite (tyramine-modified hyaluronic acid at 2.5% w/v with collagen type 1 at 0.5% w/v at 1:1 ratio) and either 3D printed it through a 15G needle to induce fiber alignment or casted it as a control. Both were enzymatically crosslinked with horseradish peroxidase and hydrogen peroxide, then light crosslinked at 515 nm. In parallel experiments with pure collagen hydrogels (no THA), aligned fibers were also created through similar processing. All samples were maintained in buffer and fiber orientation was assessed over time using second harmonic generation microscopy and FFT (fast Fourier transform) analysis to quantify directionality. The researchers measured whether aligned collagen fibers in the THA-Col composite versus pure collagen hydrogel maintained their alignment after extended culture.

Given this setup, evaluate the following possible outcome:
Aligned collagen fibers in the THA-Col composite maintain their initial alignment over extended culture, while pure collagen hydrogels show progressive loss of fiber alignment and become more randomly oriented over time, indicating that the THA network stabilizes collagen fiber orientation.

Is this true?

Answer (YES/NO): YES